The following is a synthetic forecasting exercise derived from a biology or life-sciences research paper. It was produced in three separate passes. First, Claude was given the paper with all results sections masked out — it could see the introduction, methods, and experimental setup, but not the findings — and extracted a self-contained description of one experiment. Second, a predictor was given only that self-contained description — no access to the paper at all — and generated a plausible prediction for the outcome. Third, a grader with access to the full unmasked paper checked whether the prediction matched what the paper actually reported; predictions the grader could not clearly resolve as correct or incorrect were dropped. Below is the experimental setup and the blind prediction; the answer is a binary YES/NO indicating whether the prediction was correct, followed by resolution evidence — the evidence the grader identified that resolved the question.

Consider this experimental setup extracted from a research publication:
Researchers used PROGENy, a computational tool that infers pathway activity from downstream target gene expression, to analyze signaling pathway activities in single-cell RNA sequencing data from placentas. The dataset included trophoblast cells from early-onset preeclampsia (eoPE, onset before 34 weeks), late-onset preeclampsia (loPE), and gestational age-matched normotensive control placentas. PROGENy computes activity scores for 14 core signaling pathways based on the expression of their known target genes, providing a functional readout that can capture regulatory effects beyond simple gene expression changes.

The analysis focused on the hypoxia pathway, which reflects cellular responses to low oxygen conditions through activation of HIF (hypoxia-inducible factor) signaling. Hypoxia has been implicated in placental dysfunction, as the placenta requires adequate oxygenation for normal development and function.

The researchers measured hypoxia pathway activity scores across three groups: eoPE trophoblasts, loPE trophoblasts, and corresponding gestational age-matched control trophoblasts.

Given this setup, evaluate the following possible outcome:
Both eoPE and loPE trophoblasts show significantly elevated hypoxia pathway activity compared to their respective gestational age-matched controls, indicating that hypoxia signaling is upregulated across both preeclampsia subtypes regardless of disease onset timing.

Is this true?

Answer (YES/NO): YES